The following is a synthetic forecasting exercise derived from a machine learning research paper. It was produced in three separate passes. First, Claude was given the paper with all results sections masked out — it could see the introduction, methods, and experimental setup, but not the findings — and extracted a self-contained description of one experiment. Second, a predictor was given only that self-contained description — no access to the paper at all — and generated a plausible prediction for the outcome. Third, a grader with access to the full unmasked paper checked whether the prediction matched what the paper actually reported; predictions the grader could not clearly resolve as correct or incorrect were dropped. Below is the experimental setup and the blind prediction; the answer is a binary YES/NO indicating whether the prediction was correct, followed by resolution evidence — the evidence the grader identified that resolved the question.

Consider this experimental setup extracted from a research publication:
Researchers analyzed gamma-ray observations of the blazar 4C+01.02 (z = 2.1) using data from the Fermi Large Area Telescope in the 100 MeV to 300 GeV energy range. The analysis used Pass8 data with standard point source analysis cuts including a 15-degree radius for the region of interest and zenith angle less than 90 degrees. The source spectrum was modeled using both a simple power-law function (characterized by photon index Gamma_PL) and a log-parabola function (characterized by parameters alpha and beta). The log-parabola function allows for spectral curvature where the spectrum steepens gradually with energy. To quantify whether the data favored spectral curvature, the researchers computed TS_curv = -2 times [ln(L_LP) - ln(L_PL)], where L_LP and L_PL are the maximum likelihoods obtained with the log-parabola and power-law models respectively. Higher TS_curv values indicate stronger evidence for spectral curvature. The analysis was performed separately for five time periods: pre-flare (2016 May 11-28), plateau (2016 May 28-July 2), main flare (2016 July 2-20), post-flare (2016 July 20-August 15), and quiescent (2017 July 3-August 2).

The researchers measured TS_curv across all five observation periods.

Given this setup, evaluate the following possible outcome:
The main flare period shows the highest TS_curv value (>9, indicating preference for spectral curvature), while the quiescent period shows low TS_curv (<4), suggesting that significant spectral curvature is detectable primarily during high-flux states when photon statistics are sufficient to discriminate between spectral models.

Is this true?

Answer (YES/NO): NO